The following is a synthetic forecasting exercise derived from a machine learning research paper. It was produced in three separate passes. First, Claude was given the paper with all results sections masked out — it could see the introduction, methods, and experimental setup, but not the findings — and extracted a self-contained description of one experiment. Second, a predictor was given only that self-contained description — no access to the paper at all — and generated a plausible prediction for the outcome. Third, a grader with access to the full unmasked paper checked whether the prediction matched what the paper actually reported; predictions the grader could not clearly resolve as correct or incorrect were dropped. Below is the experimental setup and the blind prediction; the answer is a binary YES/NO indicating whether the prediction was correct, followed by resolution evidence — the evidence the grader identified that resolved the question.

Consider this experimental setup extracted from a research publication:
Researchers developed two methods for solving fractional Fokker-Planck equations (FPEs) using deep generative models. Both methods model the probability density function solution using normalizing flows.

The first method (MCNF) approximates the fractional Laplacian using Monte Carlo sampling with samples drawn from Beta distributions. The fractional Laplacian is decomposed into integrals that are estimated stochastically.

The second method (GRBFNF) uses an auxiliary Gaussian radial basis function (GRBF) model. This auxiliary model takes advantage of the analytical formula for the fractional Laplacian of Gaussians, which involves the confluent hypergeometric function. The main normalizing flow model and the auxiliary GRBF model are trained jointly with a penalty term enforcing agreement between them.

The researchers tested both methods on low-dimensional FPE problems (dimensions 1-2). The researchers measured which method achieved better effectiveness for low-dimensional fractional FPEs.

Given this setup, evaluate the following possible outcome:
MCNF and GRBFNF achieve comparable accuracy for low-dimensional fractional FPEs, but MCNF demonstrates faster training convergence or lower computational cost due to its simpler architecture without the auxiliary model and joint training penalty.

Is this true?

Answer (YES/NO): NO